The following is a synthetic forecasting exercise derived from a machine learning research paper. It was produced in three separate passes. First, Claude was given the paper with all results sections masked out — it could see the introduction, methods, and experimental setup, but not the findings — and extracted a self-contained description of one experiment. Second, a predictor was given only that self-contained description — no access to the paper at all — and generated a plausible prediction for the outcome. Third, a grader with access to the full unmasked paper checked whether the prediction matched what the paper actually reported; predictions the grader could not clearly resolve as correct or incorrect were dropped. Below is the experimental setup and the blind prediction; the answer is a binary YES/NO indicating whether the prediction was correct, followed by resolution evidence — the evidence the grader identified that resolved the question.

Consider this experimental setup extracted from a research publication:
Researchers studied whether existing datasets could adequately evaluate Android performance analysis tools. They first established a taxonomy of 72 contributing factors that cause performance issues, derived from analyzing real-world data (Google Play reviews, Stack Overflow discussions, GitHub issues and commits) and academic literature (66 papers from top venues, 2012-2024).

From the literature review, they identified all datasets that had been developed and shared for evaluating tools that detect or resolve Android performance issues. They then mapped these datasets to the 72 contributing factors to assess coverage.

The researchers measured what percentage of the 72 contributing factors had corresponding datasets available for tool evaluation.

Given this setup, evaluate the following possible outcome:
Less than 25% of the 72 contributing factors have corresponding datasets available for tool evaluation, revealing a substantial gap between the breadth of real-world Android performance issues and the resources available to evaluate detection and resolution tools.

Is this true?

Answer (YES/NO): NO